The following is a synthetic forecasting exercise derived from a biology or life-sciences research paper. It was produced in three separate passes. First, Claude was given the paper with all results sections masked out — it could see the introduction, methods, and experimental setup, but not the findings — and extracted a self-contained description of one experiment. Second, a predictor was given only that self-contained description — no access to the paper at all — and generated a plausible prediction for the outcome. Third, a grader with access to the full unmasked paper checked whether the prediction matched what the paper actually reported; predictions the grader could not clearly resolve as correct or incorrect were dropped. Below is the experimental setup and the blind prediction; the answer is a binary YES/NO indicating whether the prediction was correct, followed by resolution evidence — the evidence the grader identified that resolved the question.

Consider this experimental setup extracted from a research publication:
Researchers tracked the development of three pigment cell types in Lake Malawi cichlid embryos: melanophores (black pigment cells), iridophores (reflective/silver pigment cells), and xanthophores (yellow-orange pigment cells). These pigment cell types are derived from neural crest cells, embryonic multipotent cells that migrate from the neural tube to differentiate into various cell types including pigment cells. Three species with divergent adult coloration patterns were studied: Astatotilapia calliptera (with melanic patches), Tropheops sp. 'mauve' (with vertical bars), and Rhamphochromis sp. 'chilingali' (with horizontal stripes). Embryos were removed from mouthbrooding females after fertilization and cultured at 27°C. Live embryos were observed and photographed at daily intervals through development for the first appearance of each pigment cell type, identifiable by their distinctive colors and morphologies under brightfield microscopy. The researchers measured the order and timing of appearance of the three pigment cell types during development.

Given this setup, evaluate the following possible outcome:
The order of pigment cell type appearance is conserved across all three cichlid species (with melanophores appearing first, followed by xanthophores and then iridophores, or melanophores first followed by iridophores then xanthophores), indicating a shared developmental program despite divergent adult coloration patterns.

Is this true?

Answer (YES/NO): YES